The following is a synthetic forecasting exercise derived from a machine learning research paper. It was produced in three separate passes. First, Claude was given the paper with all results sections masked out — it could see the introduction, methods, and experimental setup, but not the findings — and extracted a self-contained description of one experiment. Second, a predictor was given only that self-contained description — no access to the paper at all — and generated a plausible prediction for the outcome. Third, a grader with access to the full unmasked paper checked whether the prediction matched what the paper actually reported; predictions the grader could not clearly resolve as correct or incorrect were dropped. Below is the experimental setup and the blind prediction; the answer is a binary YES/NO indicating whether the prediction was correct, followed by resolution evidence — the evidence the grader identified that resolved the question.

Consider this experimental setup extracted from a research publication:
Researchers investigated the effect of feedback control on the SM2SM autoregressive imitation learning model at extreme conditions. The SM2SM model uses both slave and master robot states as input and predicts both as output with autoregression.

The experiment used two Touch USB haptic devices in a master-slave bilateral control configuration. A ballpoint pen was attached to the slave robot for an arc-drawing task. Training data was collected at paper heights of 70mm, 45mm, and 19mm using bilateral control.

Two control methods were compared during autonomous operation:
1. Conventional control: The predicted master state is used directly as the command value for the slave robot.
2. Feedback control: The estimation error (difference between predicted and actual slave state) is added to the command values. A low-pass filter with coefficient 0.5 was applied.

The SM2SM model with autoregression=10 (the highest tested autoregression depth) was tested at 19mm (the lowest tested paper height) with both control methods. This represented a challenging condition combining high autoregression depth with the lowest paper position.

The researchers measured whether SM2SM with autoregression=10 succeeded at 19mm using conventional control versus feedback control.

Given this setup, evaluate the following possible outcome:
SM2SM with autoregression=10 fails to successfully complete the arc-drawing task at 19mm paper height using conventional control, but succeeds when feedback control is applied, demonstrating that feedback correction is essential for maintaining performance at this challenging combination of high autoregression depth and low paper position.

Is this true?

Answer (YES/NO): NO